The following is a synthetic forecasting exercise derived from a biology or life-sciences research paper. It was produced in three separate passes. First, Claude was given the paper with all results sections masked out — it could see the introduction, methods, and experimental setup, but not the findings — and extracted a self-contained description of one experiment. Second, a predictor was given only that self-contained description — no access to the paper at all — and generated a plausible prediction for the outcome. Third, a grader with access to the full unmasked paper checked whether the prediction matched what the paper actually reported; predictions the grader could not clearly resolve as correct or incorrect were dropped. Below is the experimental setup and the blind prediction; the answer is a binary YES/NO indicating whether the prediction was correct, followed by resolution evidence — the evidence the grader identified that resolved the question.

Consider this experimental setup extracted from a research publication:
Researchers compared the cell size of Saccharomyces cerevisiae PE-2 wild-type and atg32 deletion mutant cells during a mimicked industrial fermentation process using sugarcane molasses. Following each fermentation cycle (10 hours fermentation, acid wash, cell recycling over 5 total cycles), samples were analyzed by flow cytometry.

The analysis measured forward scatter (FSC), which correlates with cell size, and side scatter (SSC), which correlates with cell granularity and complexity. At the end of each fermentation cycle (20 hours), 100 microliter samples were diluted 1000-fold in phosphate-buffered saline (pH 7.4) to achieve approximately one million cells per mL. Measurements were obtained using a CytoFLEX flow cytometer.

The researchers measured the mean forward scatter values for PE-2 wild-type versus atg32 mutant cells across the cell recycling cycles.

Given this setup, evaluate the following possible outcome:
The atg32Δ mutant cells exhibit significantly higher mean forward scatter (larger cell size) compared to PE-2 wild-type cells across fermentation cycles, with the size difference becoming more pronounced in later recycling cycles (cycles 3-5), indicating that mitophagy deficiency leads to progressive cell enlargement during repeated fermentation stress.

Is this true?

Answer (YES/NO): NO